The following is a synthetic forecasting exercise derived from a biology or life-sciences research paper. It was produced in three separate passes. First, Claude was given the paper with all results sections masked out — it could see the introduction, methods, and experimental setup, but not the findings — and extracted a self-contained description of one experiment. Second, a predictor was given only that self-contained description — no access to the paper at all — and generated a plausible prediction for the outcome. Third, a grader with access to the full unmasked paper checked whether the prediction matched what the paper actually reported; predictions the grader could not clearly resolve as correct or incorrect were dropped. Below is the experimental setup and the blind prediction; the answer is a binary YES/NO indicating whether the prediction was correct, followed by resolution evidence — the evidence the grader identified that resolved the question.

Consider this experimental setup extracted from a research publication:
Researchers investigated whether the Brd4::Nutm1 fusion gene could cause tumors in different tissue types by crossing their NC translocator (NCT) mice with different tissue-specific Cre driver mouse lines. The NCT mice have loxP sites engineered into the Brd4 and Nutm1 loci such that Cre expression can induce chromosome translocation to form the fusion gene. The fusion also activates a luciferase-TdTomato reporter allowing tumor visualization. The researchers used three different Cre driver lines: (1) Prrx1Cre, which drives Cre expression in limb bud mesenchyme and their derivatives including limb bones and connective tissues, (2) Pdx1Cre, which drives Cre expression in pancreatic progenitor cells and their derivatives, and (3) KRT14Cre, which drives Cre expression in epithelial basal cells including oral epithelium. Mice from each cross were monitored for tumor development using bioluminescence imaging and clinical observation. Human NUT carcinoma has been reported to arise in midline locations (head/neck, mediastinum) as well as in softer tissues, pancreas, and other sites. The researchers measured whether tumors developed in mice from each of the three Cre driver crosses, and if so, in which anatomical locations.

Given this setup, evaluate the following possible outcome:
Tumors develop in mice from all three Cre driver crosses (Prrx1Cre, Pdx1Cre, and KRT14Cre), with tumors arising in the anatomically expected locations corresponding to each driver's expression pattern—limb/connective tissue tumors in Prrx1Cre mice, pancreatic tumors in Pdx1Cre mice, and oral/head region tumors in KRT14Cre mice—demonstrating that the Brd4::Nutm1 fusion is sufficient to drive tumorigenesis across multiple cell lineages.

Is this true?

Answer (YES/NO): YES